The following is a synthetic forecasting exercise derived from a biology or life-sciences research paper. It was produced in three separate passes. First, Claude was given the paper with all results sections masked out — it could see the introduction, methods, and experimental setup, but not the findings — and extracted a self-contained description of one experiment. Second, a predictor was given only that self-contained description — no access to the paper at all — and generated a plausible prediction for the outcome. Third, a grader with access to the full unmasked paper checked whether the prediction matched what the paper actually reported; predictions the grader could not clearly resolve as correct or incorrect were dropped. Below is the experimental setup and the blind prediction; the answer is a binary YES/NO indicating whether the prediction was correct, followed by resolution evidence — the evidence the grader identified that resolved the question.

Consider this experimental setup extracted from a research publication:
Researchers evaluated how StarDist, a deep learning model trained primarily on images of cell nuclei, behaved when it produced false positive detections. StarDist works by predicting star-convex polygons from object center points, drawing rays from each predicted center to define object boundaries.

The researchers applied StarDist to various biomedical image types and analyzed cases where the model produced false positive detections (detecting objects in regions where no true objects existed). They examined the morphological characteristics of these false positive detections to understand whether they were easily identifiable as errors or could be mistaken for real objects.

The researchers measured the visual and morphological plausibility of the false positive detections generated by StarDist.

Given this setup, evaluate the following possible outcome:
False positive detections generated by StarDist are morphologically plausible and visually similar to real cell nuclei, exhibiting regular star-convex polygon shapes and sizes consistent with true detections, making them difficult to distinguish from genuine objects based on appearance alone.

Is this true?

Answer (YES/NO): NO